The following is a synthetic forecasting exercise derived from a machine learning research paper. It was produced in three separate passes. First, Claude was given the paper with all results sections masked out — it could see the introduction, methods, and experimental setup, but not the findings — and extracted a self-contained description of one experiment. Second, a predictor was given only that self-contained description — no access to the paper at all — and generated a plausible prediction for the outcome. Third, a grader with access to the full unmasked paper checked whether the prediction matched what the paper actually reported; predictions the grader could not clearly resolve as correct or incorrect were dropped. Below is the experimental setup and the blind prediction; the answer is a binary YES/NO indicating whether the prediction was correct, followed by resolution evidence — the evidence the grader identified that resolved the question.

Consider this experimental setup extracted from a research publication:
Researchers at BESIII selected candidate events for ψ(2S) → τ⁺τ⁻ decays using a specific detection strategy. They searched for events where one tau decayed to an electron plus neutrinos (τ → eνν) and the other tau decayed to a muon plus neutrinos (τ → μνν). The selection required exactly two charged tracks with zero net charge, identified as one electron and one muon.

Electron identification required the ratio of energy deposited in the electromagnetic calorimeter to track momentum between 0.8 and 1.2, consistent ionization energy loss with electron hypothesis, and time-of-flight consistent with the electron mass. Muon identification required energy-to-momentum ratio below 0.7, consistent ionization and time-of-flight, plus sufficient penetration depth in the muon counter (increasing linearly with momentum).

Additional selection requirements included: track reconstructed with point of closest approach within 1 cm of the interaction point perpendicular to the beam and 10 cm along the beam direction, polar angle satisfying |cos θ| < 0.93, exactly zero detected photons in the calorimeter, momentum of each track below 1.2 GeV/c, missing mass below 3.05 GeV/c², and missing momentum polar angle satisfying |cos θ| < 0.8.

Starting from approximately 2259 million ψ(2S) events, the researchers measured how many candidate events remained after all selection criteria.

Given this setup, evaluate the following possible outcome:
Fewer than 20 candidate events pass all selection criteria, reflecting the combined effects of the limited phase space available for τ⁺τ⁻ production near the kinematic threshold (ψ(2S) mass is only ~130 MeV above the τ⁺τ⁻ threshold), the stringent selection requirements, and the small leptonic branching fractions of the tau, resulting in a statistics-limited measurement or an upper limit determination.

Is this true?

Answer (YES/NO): NO